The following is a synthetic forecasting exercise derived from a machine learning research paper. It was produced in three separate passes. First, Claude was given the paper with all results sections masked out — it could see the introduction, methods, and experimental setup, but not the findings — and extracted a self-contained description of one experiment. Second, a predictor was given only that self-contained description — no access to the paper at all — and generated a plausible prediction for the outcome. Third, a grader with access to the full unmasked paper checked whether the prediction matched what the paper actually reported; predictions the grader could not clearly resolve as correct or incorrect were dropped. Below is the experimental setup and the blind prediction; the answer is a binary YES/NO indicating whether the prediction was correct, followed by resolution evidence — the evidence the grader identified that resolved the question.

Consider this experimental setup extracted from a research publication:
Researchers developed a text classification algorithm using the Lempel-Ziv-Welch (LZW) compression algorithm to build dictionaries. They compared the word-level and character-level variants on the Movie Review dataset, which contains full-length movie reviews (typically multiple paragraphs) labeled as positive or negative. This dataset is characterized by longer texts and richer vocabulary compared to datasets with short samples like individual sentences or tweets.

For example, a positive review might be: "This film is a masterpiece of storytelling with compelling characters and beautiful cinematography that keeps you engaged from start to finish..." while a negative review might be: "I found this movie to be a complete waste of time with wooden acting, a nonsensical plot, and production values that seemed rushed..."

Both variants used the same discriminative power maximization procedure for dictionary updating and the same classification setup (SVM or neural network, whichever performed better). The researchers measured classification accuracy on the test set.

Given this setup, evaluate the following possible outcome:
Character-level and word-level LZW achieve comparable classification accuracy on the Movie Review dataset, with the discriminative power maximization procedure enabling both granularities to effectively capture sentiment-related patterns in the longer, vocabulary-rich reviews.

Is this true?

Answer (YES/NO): NO